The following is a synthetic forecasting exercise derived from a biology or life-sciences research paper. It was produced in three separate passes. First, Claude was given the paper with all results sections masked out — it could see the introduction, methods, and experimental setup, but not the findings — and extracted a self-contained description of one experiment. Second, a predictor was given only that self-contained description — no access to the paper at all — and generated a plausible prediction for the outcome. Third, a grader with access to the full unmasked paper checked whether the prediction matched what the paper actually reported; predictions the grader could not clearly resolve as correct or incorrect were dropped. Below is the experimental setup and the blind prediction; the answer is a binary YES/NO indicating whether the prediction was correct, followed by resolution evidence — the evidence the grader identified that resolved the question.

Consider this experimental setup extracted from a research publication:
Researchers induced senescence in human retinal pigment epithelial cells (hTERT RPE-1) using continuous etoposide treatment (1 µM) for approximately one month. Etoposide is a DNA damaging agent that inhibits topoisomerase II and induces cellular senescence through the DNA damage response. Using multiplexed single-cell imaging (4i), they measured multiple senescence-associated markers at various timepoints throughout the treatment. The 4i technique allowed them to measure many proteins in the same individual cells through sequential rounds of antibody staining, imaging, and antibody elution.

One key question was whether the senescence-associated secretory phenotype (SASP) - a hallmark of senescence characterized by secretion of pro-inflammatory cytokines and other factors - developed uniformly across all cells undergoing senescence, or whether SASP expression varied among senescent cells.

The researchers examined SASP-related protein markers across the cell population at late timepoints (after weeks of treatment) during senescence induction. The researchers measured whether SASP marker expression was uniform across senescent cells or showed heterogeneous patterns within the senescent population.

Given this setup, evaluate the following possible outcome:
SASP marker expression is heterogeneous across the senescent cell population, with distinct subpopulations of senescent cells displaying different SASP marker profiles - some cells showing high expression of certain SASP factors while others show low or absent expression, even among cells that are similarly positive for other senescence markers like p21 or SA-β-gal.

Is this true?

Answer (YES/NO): YES